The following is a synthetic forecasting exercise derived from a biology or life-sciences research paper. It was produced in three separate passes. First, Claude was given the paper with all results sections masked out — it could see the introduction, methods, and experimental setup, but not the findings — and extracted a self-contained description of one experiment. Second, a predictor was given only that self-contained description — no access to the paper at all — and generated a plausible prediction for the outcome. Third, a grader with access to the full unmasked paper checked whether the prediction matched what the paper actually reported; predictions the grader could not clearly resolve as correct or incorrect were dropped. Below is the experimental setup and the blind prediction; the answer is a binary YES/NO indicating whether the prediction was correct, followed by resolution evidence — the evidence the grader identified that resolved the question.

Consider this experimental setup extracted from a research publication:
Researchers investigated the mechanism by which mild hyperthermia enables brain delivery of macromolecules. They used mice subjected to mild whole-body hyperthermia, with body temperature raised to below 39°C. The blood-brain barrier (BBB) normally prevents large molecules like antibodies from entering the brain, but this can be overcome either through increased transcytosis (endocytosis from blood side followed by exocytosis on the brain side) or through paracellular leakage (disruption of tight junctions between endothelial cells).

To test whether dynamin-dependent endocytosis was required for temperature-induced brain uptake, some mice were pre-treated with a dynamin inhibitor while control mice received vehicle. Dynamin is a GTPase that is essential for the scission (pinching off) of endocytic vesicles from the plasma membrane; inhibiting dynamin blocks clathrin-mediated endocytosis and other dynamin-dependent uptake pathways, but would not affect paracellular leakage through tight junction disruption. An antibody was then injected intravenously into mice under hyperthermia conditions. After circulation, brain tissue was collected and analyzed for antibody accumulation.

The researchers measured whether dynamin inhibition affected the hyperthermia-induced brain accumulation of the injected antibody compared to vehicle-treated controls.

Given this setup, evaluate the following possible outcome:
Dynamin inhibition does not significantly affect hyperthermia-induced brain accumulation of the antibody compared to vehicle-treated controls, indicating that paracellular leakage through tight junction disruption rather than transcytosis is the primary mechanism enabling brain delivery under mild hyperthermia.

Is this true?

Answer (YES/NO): NO